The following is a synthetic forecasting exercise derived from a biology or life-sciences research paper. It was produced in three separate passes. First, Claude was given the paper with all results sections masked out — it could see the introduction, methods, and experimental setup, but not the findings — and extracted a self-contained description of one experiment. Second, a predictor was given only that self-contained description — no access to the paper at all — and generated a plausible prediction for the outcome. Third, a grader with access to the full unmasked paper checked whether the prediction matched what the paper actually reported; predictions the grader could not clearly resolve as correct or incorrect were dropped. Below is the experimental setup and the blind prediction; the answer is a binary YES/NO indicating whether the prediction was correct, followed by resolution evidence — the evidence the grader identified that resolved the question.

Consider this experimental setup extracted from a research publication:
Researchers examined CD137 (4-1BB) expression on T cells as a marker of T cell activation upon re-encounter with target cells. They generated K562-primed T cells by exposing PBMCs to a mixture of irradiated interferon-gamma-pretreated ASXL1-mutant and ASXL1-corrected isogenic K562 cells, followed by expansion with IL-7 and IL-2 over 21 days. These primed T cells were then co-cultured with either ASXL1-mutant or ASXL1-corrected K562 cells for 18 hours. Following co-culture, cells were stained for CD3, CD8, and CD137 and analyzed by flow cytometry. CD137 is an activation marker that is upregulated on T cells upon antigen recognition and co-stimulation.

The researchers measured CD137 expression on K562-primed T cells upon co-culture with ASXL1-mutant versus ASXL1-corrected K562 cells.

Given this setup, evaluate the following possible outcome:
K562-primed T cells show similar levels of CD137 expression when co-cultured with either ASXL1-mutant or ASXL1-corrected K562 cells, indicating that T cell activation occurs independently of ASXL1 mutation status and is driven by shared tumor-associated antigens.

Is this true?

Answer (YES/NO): NO